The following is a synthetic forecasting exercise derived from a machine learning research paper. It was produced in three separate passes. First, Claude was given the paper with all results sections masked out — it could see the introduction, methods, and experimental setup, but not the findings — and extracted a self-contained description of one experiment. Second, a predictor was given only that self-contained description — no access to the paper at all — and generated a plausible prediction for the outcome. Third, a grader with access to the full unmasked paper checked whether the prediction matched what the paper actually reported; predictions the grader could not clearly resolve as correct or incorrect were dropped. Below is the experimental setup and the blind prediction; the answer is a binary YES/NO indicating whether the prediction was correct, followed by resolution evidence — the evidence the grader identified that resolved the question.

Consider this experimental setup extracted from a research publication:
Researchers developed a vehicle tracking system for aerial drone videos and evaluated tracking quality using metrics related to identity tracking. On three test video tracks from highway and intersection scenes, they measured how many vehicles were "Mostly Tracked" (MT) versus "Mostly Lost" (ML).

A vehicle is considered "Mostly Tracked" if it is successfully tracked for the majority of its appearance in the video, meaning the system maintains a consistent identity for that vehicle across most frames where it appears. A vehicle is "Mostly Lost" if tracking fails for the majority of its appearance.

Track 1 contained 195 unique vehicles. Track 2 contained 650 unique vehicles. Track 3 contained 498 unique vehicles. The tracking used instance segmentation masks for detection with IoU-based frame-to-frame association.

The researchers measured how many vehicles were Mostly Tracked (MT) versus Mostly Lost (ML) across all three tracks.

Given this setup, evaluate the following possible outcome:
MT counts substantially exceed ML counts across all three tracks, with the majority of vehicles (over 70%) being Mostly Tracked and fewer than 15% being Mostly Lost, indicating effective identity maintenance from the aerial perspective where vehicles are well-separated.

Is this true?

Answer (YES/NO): YES